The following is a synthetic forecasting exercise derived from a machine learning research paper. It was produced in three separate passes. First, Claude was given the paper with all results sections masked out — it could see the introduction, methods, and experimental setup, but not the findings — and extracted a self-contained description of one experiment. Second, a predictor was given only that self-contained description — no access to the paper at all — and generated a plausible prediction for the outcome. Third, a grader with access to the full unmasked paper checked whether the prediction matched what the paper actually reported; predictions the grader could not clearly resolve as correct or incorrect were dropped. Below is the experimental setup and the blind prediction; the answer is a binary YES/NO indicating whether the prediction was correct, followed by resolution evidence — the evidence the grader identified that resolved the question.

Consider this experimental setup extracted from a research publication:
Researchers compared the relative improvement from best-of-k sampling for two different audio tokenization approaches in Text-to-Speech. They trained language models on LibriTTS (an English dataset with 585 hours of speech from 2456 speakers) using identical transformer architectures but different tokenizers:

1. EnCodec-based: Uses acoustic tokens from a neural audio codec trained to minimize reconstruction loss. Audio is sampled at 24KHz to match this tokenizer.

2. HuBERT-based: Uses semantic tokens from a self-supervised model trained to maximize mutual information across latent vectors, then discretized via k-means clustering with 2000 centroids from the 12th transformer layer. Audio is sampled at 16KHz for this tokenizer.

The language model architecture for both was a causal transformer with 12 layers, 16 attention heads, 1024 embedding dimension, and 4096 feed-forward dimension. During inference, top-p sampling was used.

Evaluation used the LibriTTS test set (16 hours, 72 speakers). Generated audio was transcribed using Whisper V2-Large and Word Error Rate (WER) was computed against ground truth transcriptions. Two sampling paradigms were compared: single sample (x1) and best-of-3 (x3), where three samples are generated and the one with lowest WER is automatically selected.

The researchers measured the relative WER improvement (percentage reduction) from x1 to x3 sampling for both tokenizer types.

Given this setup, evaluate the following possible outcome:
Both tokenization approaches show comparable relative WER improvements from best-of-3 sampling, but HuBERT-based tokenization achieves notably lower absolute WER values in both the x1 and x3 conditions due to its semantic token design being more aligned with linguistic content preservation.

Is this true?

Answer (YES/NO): YES